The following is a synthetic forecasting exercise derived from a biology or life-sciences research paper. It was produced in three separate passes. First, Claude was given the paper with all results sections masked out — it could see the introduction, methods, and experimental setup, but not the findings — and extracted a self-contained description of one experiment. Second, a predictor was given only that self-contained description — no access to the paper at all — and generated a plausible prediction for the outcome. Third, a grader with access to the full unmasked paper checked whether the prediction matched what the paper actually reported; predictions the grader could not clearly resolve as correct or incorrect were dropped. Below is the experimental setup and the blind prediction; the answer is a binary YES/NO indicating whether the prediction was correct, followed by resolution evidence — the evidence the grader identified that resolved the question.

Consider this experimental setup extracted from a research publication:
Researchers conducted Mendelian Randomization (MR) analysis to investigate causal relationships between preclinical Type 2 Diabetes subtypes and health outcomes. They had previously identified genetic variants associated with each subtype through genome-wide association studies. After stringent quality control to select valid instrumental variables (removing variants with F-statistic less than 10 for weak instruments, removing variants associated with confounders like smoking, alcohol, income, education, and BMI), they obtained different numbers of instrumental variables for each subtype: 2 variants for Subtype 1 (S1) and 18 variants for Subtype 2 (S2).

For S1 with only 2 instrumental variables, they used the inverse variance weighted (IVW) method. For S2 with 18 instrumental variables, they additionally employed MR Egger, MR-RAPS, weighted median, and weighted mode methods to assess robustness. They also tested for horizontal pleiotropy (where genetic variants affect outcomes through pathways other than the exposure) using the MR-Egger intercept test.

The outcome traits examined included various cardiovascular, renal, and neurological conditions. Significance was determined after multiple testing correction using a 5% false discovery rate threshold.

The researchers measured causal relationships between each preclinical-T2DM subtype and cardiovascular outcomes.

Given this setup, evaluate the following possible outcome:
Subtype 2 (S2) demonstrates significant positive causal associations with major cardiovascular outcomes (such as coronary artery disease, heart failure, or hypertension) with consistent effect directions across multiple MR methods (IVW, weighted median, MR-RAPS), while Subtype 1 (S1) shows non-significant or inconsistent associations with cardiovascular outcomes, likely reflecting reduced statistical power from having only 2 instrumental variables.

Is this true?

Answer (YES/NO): NO